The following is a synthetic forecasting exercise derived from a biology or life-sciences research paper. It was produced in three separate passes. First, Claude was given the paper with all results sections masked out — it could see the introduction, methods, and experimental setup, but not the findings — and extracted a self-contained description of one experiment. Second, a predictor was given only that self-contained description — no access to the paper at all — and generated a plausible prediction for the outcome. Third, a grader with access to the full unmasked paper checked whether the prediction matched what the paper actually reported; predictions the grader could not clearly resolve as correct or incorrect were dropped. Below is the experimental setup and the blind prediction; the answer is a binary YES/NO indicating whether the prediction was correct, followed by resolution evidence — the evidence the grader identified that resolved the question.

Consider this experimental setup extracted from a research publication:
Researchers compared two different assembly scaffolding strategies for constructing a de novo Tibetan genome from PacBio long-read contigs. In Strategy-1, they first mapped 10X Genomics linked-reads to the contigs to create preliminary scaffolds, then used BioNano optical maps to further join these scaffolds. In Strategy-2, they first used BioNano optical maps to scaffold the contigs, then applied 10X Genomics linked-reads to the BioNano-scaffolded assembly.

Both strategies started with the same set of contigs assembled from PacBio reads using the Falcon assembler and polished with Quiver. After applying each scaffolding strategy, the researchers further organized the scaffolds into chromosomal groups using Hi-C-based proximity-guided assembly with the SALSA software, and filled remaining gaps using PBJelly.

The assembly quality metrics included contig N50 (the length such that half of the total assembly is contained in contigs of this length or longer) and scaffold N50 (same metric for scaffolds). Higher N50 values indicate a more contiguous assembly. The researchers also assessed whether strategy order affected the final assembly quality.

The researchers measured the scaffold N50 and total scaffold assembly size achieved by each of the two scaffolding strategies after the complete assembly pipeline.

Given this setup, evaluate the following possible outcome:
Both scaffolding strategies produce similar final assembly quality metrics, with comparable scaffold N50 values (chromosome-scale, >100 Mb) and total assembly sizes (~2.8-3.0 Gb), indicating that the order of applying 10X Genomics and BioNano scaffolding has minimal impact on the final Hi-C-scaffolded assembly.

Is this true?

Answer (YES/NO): NO